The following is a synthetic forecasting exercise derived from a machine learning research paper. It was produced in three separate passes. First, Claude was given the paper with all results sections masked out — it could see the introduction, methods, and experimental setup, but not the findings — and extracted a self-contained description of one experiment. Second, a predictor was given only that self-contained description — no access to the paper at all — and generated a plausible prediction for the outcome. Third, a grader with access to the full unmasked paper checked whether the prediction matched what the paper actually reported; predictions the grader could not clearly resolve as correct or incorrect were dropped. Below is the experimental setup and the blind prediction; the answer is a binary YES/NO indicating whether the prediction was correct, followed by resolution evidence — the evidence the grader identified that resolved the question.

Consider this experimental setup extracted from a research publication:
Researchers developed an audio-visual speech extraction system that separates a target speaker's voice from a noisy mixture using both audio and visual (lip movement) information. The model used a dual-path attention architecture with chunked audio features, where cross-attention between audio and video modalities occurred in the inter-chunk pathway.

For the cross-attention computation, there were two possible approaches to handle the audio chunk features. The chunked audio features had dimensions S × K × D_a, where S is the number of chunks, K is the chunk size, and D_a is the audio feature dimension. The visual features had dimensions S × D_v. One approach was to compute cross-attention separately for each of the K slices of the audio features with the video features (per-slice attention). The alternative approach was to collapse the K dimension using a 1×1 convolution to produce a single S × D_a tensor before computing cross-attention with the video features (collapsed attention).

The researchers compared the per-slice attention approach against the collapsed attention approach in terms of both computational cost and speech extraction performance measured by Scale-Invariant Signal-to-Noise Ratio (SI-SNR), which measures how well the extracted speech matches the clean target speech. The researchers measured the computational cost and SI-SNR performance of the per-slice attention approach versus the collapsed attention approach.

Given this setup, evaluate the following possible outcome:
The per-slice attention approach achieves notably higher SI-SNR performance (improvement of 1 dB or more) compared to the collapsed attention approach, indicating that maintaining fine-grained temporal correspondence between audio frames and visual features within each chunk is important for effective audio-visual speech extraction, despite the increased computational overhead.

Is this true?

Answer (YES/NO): NO